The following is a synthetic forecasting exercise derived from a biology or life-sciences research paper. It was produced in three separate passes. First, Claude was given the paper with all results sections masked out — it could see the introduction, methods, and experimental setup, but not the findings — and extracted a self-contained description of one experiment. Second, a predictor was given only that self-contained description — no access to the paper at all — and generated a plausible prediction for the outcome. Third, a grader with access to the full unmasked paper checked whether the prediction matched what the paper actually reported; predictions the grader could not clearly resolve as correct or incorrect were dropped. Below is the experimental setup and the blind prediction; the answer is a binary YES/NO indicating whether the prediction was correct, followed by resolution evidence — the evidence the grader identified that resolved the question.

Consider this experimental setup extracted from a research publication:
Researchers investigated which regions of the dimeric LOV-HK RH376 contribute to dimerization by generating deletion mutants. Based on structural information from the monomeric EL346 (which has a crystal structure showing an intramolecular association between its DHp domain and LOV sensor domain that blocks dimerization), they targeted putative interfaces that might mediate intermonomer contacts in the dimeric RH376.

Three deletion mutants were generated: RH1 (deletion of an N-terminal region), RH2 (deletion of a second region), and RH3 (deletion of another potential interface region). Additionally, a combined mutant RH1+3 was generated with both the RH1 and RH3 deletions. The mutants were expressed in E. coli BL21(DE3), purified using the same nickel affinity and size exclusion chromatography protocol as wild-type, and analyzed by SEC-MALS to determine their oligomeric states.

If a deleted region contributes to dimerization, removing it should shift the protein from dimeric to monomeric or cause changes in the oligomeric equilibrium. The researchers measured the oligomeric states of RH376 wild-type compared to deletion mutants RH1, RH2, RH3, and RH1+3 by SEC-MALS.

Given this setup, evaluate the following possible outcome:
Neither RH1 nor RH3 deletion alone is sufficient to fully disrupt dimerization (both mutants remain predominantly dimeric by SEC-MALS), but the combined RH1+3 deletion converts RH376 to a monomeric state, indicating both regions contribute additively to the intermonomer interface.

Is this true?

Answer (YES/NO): YES